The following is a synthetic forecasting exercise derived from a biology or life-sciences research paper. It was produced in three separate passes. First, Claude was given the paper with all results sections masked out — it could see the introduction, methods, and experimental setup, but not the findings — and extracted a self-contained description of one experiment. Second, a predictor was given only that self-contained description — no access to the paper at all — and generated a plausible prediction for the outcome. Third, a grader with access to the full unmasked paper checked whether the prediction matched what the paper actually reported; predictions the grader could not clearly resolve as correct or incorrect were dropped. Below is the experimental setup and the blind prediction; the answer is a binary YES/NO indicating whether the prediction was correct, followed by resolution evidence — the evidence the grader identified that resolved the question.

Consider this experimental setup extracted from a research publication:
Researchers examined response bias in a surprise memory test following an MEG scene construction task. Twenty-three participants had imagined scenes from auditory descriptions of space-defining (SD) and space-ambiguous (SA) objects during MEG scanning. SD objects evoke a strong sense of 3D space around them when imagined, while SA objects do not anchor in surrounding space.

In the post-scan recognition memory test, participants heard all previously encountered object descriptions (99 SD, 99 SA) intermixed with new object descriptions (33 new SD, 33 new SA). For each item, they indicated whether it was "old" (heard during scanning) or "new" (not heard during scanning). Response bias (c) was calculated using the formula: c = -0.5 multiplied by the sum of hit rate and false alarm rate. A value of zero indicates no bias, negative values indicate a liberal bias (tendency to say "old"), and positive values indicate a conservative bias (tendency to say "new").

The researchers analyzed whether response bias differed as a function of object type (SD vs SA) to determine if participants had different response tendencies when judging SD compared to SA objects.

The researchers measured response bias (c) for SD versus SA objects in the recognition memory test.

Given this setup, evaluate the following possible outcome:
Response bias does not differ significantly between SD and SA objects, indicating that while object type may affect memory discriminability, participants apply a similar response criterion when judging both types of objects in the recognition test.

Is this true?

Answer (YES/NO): YES